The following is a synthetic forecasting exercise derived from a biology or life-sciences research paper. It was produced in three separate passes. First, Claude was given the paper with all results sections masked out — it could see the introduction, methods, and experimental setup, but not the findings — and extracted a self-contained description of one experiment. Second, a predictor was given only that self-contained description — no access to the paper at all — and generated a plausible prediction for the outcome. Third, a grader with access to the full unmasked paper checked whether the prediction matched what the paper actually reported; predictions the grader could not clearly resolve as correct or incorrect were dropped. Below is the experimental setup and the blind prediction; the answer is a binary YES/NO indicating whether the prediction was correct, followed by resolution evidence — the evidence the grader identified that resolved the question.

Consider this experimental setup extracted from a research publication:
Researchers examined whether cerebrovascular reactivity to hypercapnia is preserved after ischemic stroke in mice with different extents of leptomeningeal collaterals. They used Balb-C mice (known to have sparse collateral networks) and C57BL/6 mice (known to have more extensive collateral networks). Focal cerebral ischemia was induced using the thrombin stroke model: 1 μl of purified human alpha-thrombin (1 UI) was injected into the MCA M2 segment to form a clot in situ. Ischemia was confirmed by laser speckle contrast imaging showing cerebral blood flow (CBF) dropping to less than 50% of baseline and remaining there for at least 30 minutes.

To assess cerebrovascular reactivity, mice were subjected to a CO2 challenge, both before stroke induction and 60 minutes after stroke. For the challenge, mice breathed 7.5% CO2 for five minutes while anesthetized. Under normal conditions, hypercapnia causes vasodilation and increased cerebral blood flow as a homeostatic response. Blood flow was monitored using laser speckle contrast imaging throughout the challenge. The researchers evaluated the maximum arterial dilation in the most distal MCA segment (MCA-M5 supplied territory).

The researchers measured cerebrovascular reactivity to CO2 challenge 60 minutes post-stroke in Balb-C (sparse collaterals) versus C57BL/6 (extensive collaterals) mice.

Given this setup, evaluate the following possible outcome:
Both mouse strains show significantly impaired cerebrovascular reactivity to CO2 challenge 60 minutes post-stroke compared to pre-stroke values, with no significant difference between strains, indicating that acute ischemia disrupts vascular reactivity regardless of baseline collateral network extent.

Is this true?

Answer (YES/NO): NO